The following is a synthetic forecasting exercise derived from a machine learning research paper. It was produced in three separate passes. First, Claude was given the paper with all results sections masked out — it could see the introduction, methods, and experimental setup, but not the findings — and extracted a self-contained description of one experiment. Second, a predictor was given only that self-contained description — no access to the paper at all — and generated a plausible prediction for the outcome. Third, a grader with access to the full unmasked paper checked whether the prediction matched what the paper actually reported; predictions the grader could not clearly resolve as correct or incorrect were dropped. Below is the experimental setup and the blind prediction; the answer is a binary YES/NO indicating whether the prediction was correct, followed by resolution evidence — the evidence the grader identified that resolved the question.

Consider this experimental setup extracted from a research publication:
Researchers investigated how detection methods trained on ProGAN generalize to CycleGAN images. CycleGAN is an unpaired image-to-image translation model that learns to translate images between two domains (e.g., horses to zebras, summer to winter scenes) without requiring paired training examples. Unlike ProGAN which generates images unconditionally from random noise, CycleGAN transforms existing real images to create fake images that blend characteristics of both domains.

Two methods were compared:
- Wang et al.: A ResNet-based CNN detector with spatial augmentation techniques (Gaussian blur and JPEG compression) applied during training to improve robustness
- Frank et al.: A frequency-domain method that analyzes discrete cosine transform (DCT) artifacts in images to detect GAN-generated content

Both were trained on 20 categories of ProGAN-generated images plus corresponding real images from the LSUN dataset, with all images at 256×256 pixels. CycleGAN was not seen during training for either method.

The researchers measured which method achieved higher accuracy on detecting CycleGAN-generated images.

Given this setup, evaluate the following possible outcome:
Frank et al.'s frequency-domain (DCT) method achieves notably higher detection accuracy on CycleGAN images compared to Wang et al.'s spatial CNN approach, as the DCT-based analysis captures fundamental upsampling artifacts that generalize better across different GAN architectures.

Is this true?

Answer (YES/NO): NO